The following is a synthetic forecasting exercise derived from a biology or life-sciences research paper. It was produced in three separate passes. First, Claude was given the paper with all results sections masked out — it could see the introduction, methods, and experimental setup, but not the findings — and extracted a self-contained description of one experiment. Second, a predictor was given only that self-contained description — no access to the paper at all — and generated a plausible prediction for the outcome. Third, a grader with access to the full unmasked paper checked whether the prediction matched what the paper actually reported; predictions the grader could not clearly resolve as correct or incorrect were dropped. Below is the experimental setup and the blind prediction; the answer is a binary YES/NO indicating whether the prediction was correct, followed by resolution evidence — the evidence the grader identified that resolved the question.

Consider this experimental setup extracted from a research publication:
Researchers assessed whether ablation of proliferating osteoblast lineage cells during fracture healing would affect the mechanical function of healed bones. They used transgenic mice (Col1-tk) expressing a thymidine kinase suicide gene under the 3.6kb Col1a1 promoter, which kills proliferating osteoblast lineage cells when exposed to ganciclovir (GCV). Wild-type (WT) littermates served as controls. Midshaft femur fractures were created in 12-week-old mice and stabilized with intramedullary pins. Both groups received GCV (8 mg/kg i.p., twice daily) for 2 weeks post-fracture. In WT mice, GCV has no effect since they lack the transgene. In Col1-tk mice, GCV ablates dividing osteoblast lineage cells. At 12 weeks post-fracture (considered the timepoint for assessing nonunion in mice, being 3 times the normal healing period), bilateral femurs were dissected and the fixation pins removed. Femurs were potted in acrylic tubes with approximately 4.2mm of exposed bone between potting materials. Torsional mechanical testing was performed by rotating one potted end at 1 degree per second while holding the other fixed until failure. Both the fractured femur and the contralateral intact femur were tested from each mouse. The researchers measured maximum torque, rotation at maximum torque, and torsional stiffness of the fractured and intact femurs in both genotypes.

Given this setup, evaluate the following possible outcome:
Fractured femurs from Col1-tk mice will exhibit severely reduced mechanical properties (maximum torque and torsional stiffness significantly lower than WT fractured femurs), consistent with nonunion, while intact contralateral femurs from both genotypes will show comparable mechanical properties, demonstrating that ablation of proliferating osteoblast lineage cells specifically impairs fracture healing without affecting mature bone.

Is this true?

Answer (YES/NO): NO